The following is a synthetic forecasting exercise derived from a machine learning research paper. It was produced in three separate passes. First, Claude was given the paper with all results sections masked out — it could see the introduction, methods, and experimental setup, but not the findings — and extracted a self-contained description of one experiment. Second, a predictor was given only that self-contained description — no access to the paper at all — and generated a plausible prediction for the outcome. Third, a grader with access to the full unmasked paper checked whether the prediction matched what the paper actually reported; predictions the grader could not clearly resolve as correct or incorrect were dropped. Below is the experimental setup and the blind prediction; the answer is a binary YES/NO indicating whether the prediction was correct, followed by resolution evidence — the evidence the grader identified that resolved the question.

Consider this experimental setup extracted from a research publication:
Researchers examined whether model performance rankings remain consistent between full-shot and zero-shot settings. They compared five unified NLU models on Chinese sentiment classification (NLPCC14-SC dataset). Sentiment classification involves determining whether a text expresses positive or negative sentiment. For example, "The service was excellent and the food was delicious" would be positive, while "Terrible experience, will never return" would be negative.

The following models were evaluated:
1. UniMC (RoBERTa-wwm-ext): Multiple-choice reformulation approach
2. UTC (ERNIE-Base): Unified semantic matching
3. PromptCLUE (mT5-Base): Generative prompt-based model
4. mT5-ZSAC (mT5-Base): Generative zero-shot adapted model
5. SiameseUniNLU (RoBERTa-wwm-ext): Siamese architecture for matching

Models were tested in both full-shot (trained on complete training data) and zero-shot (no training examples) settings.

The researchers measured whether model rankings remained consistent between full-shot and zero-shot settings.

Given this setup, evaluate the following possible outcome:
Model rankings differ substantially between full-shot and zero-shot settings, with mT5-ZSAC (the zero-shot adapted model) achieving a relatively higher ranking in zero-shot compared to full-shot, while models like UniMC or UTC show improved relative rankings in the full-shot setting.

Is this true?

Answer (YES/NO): YES